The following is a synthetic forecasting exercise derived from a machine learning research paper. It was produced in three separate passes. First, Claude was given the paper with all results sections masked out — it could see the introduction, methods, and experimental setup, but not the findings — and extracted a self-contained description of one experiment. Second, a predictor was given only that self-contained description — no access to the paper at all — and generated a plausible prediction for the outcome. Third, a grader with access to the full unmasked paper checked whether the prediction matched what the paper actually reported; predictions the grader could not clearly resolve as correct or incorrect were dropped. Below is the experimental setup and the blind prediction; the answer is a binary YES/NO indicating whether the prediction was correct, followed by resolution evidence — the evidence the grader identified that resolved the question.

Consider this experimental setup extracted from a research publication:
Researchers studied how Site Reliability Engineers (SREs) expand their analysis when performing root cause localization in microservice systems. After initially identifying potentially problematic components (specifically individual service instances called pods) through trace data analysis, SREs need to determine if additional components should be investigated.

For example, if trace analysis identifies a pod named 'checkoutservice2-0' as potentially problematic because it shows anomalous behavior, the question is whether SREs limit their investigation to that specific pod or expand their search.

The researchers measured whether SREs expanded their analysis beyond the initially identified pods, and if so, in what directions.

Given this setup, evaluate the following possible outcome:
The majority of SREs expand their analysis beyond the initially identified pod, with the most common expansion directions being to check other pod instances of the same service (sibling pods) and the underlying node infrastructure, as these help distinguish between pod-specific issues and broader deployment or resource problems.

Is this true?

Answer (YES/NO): NO